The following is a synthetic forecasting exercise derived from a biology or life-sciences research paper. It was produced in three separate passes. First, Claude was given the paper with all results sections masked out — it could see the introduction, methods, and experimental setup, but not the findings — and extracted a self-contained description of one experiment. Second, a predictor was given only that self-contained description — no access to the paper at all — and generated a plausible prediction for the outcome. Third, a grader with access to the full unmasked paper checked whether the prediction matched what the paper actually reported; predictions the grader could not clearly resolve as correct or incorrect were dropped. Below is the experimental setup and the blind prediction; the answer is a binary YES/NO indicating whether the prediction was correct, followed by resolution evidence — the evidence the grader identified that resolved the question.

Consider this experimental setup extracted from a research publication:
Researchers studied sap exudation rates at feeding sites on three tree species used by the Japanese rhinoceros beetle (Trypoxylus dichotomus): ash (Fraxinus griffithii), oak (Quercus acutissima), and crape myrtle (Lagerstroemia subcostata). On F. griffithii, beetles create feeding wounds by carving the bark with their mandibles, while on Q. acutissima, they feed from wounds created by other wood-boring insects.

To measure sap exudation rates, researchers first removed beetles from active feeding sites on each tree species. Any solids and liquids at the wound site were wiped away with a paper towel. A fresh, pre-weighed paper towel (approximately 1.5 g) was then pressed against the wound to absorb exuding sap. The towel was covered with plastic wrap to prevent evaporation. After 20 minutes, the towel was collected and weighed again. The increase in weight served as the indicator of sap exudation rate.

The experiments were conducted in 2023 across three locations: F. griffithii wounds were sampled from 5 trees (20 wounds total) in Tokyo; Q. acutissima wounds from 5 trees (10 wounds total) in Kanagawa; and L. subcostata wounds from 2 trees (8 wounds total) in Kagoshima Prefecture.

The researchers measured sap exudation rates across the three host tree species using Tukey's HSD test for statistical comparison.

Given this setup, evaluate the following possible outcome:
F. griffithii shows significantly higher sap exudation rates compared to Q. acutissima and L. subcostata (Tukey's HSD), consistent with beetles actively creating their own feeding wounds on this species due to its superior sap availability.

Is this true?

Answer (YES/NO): NO